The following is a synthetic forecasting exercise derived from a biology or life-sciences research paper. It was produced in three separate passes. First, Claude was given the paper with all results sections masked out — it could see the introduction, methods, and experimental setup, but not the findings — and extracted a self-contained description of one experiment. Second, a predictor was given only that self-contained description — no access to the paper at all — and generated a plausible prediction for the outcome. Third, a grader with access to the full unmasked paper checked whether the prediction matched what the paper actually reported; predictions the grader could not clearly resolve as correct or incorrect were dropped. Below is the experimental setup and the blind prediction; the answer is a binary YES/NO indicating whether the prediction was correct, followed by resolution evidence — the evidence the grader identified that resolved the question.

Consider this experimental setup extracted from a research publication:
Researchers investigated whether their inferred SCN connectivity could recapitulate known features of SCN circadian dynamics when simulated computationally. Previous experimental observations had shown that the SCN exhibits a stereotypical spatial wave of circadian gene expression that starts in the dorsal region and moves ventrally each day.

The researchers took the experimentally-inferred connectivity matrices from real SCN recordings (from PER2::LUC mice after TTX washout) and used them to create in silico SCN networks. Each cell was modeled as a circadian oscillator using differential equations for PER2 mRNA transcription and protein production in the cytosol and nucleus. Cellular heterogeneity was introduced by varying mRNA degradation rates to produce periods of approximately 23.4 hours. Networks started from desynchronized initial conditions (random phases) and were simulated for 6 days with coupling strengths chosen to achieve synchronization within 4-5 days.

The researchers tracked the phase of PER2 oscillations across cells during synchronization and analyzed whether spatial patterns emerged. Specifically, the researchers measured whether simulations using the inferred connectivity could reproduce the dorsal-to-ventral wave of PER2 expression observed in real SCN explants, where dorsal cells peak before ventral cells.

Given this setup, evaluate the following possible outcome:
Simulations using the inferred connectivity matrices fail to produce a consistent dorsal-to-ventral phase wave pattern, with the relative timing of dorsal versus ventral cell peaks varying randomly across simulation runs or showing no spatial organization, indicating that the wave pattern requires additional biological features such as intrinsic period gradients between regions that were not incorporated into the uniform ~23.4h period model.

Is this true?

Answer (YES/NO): NO